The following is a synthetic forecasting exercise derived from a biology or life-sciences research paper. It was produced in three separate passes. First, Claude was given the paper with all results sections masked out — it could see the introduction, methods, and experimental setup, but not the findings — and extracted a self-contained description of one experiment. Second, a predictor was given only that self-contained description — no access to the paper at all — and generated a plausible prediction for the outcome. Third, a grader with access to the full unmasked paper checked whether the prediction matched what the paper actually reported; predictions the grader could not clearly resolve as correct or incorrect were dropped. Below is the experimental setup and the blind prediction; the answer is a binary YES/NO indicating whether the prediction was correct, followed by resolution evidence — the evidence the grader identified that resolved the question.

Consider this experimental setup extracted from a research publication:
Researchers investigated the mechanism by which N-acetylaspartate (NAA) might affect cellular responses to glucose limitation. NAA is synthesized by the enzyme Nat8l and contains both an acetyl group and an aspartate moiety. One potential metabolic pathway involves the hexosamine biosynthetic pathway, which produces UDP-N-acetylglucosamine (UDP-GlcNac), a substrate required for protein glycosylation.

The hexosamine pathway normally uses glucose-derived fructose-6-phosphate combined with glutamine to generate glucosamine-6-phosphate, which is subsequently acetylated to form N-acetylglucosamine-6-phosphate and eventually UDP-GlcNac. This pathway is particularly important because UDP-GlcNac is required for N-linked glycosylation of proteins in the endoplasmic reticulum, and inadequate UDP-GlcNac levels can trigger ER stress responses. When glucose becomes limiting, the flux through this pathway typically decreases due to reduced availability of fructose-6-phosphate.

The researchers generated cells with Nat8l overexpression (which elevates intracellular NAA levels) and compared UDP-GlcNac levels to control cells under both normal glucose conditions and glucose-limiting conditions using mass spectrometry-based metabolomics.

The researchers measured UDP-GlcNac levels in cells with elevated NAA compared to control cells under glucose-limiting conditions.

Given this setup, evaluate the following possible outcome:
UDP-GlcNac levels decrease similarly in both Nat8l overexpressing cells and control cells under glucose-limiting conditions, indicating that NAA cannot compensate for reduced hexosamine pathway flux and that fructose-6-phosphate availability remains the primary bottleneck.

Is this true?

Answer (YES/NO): NO